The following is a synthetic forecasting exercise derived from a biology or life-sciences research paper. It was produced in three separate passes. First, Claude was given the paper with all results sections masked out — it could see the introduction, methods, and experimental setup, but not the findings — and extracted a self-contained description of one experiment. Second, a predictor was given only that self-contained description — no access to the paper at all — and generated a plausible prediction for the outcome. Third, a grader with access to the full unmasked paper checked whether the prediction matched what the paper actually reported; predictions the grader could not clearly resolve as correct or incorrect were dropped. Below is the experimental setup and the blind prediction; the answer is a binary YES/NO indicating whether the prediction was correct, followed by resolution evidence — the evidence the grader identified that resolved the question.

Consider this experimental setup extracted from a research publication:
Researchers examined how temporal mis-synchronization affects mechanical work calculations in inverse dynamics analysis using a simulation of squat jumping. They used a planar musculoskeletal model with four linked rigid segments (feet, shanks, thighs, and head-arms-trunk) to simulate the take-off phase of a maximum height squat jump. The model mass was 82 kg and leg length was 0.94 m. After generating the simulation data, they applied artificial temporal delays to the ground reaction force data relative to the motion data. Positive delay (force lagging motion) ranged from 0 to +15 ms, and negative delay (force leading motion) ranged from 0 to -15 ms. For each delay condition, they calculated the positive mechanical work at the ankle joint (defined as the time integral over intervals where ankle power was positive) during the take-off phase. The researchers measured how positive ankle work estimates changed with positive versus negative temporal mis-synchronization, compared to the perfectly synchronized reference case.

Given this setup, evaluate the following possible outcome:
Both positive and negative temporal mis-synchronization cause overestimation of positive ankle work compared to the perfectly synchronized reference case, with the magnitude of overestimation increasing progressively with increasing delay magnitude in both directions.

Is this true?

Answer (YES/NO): NO